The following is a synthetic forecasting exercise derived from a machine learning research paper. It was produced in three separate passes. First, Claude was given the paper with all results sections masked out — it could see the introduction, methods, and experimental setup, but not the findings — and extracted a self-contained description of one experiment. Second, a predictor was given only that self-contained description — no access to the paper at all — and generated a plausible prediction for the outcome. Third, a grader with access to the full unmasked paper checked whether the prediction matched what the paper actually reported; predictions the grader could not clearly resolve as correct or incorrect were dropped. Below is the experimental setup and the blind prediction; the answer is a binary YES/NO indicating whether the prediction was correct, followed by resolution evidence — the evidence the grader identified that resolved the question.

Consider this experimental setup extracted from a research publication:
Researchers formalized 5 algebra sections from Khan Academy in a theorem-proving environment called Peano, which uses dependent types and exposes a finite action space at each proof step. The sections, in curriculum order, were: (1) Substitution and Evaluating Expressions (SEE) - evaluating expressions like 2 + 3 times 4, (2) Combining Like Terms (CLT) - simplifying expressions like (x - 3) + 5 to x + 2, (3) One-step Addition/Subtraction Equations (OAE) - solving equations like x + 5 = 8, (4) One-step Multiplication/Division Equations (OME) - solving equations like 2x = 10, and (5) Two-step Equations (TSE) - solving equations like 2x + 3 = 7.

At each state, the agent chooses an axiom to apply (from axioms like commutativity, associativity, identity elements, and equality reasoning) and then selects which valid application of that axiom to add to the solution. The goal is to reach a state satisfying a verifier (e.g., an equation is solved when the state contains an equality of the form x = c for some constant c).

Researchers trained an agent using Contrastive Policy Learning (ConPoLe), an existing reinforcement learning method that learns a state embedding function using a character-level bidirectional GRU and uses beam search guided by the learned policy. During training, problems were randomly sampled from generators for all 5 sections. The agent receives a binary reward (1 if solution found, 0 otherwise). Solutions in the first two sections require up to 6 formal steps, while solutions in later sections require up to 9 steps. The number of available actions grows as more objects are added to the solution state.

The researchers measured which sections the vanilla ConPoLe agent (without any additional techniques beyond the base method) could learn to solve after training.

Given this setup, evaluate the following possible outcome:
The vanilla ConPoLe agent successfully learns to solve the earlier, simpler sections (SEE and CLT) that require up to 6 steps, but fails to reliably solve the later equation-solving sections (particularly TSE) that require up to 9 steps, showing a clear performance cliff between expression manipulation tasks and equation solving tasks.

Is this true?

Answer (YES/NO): YES